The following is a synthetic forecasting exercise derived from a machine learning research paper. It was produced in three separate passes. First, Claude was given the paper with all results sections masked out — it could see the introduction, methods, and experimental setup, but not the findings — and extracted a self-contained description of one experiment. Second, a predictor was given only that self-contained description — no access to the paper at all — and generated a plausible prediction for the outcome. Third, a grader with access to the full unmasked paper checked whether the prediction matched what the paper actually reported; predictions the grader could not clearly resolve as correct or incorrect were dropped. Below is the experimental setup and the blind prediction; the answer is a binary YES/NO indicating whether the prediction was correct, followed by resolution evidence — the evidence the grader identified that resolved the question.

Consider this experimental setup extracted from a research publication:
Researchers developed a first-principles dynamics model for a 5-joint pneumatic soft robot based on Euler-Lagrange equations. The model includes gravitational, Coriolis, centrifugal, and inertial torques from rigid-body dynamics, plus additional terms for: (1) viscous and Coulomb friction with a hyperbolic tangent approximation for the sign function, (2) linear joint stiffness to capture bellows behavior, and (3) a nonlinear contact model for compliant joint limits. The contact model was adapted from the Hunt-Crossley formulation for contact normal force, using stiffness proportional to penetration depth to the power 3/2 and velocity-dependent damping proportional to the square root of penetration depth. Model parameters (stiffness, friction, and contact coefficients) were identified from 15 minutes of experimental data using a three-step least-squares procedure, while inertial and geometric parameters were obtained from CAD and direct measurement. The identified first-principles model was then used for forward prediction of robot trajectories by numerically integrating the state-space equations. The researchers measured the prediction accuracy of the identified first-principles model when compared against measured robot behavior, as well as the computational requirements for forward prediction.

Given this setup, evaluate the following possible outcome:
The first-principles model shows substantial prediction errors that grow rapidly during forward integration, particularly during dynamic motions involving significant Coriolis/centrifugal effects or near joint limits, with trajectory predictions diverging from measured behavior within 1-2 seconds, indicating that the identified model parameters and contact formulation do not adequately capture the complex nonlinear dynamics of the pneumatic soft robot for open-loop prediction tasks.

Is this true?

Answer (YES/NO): NO